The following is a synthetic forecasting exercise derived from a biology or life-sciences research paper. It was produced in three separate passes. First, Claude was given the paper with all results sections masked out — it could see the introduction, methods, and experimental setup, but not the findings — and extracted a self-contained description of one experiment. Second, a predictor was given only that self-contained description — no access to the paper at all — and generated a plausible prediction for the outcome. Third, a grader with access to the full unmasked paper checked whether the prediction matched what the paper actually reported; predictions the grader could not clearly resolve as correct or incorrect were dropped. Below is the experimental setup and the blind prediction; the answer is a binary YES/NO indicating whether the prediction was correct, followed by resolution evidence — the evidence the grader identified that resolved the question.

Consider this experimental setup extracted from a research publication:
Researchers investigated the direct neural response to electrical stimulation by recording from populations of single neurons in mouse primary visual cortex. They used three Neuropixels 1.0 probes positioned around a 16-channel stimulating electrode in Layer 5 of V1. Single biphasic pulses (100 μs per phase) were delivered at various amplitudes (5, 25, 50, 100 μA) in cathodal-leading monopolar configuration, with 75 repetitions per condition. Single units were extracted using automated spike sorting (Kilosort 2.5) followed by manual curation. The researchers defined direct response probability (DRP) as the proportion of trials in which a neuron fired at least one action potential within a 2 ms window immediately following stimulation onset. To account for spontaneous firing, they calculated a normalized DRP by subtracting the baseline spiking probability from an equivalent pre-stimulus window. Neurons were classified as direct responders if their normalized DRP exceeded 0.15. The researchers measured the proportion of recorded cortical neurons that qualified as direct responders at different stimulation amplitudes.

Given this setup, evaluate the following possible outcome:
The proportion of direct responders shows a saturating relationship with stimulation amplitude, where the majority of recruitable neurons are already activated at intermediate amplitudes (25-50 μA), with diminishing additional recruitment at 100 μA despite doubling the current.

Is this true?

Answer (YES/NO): YES